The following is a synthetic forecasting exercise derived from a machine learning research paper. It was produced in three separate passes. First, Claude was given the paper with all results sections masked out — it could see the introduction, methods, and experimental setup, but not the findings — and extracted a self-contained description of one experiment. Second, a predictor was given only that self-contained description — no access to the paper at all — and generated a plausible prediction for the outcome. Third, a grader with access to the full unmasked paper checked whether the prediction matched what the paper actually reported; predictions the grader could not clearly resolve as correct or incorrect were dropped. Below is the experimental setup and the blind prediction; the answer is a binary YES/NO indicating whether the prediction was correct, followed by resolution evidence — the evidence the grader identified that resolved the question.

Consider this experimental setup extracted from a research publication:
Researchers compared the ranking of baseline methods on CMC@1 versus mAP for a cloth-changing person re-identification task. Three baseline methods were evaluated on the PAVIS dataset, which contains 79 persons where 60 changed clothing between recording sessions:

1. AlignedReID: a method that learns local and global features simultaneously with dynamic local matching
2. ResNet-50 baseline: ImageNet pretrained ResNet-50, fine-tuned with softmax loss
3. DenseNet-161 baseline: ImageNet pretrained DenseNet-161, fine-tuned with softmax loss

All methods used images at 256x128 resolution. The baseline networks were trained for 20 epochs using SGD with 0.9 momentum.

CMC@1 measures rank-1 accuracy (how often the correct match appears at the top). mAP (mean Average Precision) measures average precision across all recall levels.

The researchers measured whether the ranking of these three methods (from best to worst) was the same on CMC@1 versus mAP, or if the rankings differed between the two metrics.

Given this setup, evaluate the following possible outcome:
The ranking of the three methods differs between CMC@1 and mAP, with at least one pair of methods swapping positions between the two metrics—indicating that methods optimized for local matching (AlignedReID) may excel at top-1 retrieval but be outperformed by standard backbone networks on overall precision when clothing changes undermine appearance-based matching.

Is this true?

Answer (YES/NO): YES